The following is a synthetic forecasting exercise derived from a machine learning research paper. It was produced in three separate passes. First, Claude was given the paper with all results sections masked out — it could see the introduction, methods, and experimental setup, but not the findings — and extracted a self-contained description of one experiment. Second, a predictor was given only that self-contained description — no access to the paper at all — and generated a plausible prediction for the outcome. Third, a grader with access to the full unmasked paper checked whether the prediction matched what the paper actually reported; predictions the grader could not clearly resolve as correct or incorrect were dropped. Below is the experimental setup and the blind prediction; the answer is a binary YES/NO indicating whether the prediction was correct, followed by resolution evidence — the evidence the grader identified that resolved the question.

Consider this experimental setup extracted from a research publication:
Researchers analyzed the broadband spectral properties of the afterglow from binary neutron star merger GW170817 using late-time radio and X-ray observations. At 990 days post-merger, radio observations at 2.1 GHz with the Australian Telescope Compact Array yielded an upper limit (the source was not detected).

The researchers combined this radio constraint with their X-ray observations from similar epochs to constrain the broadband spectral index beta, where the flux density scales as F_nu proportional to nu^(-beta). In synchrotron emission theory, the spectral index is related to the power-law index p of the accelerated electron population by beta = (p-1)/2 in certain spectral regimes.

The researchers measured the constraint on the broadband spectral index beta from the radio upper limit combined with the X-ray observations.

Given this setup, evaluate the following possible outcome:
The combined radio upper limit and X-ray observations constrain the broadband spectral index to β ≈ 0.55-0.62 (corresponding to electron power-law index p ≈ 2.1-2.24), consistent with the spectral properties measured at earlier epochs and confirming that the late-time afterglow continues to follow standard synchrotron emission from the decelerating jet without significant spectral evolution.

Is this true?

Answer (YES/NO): NO